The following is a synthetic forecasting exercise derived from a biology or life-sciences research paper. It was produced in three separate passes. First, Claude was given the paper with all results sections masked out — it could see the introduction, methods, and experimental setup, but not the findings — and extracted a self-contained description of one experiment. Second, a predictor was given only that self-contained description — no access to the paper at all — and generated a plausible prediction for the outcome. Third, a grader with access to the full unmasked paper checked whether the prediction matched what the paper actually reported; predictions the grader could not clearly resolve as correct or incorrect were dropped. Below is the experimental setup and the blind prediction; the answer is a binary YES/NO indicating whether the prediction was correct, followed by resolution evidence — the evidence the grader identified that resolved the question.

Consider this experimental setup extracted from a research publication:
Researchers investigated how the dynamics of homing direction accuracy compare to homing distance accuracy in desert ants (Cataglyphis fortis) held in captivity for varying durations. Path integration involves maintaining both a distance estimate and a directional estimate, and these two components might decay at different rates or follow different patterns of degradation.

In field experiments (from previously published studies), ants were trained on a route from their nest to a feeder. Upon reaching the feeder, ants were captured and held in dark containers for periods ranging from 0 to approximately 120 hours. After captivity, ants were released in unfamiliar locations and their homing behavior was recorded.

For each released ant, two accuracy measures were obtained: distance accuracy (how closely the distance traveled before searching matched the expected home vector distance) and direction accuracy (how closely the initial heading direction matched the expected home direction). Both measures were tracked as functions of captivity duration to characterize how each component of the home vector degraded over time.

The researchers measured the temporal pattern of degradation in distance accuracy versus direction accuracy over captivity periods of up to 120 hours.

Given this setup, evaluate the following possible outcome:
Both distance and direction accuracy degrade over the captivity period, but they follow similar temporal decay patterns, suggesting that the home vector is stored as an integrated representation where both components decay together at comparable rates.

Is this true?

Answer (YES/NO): NO